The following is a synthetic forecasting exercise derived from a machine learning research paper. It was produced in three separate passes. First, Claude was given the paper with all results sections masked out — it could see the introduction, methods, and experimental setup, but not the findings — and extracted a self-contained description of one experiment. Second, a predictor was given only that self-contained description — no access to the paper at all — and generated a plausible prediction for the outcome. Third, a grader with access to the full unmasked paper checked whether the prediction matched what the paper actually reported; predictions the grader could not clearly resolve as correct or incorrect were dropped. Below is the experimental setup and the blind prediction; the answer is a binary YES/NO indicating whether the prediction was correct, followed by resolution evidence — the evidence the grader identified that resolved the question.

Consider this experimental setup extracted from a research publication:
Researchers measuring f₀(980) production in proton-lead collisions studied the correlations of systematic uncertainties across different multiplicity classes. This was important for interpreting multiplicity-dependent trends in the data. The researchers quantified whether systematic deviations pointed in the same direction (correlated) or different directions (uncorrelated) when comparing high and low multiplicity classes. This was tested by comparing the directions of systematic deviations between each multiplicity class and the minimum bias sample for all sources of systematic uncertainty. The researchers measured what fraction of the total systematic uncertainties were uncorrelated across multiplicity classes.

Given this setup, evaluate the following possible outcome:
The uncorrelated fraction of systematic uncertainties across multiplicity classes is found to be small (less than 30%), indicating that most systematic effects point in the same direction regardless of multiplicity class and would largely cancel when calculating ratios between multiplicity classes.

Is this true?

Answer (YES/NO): NO